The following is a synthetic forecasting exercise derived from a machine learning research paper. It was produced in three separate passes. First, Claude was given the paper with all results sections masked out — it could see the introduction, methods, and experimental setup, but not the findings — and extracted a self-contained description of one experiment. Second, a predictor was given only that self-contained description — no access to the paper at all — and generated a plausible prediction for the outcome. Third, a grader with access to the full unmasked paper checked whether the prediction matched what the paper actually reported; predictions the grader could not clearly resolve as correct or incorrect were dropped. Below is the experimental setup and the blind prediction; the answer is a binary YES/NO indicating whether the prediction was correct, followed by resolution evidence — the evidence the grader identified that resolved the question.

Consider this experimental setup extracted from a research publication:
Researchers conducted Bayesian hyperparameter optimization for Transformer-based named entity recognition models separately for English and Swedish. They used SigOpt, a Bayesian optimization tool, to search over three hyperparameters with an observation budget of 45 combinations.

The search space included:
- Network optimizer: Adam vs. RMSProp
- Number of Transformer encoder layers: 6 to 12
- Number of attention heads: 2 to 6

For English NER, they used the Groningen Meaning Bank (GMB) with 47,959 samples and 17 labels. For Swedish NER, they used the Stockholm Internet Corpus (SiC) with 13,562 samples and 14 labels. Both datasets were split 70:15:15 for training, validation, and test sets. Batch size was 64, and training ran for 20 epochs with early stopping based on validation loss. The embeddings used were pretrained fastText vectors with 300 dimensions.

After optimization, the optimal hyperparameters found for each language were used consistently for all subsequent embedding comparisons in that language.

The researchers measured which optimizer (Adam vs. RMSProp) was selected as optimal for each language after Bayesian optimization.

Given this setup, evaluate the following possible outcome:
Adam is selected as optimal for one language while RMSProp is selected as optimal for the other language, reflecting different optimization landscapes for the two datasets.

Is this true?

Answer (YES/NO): YES